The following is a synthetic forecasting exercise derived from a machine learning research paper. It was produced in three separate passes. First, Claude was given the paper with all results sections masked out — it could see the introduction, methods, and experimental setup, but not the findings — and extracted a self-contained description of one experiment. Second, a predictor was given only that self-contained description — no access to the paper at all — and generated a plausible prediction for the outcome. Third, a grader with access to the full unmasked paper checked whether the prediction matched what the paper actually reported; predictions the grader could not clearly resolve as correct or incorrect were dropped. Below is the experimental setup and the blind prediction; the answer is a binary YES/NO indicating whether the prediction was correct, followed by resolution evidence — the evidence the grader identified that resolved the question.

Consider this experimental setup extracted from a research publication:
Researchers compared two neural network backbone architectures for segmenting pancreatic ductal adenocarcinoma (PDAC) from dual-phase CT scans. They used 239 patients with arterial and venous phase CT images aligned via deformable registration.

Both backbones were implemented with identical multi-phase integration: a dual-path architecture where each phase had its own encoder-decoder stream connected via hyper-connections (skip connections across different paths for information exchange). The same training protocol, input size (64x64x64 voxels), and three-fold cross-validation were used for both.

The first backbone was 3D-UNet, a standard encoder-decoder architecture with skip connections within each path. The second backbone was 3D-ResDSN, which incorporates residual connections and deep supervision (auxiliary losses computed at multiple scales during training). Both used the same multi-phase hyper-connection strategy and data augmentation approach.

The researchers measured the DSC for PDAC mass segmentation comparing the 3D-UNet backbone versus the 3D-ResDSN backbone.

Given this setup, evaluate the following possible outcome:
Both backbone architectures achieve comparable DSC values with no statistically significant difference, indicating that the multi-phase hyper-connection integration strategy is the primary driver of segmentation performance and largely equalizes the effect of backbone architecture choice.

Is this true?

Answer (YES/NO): NO